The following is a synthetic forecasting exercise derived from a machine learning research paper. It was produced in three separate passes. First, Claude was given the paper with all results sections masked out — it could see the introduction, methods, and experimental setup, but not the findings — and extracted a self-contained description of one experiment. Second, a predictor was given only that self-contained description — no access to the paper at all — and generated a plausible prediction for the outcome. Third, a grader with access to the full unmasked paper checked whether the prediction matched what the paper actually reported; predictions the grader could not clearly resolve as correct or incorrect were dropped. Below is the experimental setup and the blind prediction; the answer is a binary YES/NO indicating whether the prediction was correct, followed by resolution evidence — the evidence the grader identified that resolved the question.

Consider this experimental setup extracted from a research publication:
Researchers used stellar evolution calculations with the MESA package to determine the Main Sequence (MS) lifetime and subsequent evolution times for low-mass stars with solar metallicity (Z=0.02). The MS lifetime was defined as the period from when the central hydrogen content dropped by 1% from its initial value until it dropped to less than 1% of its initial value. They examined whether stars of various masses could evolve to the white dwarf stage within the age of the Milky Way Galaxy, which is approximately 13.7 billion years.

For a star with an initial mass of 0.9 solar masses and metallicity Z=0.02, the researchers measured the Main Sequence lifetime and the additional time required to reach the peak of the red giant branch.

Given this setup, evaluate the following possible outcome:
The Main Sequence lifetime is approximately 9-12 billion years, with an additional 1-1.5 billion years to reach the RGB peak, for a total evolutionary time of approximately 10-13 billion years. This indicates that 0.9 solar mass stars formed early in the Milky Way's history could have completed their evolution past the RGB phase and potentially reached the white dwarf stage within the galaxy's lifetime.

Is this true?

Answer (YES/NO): NO